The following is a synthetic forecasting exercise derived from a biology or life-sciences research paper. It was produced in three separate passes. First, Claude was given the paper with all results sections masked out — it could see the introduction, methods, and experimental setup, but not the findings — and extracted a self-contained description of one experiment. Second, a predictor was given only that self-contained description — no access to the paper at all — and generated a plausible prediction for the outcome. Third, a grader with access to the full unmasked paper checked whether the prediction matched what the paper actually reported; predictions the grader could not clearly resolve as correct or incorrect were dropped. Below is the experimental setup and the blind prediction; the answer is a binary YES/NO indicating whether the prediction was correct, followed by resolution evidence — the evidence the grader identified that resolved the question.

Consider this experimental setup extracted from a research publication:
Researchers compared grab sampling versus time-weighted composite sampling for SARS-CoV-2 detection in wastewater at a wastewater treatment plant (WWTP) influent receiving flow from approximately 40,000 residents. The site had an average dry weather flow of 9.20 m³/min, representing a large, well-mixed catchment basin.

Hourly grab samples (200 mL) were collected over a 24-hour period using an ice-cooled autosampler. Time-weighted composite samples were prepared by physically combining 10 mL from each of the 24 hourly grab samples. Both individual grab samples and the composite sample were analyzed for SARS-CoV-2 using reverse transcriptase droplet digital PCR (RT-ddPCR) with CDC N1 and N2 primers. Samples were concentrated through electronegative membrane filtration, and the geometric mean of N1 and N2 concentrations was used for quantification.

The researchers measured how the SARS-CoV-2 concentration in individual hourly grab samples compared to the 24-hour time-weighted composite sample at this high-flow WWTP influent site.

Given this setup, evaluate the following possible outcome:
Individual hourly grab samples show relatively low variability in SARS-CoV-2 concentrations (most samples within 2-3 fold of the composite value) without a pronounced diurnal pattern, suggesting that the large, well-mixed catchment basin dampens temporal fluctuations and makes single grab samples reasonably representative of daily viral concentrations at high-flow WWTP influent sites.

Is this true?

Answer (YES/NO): YES